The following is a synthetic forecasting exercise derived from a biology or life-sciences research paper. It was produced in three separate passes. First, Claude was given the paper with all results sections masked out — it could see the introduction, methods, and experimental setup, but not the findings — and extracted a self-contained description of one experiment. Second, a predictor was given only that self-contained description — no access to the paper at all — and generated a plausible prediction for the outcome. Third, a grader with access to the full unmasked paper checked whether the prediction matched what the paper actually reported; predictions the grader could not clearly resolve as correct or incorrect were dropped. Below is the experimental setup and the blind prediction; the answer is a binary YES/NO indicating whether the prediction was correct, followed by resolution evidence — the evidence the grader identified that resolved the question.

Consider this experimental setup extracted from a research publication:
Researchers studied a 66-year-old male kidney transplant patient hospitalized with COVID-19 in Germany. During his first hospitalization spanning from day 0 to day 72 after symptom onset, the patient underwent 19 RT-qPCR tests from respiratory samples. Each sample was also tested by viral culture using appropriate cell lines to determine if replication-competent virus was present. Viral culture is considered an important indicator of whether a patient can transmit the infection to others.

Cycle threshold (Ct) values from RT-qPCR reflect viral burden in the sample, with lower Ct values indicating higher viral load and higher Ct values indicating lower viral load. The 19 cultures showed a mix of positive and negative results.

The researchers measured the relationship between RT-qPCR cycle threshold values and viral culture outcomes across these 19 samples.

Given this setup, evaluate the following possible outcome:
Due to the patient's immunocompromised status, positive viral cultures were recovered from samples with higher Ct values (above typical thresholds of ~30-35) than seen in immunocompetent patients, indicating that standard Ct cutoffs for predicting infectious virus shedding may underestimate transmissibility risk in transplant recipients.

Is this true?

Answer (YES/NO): NO